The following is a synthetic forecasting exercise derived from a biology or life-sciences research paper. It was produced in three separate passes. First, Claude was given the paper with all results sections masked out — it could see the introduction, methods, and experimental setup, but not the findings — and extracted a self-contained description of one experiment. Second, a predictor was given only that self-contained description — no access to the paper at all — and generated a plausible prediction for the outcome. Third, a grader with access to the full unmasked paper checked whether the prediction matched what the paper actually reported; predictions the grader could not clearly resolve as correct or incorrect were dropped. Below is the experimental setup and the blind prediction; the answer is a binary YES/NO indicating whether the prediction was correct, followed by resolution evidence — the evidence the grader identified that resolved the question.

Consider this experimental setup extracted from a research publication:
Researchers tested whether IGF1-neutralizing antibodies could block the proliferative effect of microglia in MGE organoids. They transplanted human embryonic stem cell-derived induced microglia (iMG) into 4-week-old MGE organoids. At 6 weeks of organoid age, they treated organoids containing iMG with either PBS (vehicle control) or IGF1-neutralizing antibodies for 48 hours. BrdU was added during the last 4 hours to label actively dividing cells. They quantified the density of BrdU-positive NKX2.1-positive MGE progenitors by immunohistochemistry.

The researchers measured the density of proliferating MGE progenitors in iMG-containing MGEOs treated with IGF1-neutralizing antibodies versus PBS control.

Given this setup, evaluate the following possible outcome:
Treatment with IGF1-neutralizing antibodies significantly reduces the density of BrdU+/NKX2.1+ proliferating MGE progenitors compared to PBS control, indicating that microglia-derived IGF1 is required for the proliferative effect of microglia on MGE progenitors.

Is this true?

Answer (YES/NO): YES